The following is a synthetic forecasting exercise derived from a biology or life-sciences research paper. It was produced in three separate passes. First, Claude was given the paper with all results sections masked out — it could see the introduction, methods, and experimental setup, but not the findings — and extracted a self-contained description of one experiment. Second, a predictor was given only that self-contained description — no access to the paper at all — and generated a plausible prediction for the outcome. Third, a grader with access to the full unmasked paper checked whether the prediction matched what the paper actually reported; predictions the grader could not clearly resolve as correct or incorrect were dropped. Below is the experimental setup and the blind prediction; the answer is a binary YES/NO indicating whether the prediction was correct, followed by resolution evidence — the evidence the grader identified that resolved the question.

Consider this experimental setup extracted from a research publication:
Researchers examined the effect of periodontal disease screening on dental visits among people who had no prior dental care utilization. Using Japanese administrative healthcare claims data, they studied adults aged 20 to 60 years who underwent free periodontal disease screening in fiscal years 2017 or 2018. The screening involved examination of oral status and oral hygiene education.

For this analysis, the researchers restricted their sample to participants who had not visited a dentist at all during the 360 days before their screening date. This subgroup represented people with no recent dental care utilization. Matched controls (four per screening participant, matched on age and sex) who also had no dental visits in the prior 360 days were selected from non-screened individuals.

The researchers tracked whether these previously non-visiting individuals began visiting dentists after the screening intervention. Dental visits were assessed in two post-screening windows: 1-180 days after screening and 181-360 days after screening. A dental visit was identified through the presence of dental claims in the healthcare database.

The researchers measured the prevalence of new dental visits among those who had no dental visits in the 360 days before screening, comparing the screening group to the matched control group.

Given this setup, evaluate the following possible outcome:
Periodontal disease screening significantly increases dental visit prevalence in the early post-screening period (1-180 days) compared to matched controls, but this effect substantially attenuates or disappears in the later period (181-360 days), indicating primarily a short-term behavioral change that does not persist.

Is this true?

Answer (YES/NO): YES